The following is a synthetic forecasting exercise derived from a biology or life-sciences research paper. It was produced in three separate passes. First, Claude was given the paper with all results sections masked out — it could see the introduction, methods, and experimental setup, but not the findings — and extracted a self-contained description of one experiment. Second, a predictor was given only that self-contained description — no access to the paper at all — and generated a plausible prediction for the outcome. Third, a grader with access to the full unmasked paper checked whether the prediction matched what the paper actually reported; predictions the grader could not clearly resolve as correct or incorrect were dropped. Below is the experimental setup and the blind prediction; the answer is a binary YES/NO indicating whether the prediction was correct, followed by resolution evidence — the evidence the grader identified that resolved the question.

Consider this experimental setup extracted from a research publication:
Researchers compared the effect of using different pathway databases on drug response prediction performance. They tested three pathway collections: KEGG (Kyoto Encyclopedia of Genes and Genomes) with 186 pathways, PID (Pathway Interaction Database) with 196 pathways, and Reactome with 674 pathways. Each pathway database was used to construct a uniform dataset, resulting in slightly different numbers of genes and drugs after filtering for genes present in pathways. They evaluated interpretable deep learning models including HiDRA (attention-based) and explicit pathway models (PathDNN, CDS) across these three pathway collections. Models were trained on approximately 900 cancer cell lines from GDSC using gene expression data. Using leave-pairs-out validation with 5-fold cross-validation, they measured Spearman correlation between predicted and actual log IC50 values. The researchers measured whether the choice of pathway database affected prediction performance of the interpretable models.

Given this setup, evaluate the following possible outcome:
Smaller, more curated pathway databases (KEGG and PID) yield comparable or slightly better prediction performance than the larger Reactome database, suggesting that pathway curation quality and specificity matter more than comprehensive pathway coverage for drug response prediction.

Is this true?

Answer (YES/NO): NO